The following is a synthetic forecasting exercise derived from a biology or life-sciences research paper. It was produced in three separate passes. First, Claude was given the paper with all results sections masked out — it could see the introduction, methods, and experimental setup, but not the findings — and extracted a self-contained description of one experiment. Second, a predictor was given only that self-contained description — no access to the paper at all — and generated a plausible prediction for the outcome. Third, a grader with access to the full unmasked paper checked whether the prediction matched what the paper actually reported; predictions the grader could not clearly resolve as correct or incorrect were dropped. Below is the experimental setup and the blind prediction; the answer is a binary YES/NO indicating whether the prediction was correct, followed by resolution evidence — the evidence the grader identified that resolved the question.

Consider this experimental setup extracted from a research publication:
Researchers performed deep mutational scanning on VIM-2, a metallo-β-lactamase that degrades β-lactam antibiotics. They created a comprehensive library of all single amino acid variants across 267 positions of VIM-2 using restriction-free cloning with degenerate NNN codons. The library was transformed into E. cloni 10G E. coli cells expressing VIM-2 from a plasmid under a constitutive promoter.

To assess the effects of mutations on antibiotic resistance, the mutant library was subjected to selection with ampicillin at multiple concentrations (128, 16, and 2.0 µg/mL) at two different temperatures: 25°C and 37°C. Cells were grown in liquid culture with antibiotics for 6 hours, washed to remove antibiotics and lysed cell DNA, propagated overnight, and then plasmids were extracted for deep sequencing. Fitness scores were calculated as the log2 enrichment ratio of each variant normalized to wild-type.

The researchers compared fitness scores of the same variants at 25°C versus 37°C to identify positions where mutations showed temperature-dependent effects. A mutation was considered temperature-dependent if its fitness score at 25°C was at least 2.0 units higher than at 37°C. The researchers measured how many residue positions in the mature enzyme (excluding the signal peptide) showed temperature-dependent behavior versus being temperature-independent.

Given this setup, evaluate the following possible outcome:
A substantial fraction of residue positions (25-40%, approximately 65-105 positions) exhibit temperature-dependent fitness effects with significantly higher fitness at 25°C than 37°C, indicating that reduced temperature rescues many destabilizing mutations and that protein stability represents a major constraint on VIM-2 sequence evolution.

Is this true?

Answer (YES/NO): YES